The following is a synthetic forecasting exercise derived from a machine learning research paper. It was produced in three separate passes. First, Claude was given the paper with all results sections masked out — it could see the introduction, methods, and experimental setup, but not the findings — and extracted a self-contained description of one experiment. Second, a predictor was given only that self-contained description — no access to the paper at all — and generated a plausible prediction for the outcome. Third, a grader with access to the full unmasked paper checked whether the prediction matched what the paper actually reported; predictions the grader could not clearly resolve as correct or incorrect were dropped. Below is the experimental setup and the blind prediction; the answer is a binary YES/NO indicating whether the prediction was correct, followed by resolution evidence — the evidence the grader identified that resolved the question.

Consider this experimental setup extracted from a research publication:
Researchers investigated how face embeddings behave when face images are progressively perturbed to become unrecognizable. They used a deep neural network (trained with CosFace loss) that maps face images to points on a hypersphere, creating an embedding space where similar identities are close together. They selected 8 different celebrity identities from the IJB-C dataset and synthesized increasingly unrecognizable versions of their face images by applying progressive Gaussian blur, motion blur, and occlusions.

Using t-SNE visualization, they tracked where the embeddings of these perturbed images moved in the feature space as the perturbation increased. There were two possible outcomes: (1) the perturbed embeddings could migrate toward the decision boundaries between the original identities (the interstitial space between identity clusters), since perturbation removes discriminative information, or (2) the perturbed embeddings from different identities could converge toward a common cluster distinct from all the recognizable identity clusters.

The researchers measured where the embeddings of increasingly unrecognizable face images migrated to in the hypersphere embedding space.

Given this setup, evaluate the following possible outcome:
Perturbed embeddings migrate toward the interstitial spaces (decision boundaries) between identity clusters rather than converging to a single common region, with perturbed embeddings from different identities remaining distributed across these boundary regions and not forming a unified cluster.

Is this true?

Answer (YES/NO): NO